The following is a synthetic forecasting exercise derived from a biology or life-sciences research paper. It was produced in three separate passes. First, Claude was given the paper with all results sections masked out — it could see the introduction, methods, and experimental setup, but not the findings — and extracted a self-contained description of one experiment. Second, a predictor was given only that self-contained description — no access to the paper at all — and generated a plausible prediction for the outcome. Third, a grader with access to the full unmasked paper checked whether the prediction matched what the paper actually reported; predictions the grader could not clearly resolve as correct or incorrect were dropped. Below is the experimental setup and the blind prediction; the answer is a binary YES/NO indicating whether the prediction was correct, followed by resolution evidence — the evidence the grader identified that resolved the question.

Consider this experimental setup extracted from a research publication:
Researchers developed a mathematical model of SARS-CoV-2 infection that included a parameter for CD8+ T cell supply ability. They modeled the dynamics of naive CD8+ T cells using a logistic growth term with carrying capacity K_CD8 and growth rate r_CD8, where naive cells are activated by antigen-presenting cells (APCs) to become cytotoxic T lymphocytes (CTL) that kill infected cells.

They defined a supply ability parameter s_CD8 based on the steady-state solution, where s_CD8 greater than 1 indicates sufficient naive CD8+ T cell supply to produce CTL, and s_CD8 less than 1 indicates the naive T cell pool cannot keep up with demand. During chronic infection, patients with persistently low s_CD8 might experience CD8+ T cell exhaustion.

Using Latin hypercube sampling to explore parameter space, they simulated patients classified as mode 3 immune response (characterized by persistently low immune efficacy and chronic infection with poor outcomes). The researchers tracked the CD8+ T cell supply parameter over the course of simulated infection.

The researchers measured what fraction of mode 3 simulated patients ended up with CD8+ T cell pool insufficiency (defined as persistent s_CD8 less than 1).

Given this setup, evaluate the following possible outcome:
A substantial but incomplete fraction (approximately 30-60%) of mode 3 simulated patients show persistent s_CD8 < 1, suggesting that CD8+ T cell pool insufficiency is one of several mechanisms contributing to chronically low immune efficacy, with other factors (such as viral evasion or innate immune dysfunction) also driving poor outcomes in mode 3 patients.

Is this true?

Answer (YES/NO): NO